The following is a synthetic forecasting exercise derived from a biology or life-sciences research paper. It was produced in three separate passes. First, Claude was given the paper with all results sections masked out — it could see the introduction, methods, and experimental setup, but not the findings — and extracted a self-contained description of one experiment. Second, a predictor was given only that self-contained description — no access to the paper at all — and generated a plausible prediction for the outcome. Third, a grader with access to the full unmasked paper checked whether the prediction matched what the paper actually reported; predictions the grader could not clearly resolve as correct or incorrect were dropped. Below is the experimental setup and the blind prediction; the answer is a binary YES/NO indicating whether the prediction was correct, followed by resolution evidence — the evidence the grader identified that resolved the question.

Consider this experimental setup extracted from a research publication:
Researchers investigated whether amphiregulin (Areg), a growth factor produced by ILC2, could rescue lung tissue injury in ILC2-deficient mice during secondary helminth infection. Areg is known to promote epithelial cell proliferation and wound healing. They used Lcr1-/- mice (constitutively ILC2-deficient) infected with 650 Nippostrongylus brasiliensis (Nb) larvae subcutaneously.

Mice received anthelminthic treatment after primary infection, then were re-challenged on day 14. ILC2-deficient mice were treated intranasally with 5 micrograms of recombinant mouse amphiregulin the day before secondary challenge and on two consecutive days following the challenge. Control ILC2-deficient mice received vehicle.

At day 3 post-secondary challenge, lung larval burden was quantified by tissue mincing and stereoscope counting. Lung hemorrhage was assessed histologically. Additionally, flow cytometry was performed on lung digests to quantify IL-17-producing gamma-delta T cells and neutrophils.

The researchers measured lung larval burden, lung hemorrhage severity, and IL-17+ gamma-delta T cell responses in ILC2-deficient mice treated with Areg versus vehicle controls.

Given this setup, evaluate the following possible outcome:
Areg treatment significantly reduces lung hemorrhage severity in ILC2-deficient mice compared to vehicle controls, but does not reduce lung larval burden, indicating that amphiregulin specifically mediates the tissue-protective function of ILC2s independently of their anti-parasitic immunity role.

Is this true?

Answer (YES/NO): NO